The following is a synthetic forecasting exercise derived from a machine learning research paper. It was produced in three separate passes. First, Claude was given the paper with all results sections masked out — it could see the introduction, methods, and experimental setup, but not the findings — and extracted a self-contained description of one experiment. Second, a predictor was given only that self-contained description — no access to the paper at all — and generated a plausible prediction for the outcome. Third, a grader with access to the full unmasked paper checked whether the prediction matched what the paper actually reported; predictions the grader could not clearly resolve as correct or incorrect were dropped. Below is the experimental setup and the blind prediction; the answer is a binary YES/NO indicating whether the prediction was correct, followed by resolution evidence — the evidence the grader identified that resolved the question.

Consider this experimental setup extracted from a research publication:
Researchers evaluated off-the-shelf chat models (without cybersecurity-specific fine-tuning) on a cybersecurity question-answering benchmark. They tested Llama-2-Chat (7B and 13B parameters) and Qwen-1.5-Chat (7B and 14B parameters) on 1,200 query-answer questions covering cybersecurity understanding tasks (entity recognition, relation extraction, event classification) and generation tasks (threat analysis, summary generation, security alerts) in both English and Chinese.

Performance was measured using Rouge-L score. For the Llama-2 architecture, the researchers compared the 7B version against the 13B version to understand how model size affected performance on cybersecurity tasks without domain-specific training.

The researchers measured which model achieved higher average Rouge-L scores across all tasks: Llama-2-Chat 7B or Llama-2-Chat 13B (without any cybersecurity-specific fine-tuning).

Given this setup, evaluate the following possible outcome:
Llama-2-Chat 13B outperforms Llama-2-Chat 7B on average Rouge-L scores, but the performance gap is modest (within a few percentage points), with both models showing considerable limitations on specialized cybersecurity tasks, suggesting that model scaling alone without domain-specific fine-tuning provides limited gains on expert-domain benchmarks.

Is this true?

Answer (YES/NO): NO